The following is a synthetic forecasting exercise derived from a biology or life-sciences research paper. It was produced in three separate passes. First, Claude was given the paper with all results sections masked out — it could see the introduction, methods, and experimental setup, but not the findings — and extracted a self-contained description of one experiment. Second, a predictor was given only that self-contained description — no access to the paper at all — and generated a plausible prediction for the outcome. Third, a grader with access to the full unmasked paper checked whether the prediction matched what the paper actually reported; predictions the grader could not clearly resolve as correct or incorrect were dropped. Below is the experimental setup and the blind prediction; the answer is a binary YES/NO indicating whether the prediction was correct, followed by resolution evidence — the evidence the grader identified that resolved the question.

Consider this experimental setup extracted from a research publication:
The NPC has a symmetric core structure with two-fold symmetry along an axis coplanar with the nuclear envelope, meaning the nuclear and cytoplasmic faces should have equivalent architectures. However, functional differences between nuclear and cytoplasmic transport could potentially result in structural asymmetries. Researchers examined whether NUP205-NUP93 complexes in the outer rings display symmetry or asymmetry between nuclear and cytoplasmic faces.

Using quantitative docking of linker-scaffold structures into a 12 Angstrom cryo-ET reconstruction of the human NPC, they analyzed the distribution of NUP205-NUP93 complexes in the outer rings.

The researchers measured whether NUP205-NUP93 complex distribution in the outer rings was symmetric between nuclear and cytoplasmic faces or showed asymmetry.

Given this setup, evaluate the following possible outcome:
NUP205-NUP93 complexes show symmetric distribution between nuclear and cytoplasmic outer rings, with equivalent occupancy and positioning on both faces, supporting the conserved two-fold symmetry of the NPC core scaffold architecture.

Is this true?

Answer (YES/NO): NO